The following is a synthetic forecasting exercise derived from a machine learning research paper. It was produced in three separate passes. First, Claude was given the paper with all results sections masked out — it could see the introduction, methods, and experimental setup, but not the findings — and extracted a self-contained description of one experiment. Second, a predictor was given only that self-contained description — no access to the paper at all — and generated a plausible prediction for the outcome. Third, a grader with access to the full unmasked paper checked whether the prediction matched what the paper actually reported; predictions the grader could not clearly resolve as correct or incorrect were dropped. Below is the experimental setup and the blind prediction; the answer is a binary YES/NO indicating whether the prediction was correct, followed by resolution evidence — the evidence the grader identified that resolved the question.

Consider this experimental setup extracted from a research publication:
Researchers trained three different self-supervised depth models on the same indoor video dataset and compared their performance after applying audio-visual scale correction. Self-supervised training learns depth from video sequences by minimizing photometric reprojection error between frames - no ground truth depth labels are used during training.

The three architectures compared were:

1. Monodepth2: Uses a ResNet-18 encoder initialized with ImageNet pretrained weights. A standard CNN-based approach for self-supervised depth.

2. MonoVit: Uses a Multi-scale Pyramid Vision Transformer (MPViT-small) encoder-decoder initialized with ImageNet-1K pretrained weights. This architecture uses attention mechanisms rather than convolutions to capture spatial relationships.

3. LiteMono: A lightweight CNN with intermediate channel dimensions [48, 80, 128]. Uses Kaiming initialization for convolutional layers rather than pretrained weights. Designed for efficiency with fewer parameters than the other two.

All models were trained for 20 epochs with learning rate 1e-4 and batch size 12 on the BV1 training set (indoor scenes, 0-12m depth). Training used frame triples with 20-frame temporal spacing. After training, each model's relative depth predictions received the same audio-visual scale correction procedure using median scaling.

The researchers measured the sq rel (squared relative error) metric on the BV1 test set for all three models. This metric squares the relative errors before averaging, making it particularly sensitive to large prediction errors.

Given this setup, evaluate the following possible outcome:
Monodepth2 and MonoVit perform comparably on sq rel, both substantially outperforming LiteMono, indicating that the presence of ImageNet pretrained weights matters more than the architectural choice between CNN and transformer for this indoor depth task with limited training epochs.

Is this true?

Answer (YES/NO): NO